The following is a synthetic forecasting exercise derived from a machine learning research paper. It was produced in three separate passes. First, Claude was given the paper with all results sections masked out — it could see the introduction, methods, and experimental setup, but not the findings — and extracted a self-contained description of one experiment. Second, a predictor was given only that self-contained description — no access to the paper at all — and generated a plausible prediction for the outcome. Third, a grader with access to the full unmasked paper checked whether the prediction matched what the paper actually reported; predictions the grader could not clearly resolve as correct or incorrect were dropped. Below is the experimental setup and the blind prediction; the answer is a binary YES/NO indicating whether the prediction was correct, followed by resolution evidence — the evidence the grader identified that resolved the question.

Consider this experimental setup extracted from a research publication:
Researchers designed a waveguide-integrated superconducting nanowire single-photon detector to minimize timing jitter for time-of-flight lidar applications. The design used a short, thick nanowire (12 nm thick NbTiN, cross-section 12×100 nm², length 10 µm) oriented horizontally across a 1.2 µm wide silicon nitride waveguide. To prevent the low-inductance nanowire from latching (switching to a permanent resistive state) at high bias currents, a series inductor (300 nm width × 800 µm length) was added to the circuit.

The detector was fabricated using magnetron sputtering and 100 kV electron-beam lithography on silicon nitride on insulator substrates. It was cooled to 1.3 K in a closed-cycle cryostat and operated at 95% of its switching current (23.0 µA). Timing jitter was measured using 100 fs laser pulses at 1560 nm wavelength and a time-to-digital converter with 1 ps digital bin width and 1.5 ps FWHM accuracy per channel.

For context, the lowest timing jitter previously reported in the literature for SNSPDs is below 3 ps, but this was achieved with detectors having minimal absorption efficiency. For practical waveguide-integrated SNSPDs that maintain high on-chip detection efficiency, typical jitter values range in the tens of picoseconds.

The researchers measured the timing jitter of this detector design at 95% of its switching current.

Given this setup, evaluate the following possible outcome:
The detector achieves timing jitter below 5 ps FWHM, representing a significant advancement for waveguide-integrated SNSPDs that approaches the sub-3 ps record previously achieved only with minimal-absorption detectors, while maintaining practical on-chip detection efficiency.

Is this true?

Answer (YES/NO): NO